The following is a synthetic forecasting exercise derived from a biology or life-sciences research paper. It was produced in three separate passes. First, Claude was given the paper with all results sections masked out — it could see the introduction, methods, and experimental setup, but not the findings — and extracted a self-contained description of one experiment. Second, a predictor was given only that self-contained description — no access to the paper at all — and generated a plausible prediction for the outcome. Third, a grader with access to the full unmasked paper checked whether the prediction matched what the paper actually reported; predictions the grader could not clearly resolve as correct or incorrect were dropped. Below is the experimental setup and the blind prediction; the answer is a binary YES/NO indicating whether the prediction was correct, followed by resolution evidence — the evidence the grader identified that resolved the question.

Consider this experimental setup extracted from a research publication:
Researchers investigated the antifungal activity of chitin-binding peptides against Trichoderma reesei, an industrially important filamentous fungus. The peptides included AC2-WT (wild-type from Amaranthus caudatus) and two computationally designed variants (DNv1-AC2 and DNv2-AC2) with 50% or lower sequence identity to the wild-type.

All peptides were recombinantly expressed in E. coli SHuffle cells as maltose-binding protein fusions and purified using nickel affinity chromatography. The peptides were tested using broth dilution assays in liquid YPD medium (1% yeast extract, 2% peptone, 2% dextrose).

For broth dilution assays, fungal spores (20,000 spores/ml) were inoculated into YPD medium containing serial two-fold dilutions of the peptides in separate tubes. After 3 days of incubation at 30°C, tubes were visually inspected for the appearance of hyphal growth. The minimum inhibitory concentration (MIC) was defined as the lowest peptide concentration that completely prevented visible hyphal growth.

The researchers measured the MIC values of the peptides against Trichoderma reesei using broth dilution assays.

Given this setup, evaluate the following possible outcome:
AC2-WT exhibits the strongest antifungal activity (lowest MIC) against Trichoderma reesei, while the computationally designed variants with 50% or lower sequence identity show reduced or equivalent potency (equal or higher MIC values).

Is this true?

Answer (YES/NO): NO